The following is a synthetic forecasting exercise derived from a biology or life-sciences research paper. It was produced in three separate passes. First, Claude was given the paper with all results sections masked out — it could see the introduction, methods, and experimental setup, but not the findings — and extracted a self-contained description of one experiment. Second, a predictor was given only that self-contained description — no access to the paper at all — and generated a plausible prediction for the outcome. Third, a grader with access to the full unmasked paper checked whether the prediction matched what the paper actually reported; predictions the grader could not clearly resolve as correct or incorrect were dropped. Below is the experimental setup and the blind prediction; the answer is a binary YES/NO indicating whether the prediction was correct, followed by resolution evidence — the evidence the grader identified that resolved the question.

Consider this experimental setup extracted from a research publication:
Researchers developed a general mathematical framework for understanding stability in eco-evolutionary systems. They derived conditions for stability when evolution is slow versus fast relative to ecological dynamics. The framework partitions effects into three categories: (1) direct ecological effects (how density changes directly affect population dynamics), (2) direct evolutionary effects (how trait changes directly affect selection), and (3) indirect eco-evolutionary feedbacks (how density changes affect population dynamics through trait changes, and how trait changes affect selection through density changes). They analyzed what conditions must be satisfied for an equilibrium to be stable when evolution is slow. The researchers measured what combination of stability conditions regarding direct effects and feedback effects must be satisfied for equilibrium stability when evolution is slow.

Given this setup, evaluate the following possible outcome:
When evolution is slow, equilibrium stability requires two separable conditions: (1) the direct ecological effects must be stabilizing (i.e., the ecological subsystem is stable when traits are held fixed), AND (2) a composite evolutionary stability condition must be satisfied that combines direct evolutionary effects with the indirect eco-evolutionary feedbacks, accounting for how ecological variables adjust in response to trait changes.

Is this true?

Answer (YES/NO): YES